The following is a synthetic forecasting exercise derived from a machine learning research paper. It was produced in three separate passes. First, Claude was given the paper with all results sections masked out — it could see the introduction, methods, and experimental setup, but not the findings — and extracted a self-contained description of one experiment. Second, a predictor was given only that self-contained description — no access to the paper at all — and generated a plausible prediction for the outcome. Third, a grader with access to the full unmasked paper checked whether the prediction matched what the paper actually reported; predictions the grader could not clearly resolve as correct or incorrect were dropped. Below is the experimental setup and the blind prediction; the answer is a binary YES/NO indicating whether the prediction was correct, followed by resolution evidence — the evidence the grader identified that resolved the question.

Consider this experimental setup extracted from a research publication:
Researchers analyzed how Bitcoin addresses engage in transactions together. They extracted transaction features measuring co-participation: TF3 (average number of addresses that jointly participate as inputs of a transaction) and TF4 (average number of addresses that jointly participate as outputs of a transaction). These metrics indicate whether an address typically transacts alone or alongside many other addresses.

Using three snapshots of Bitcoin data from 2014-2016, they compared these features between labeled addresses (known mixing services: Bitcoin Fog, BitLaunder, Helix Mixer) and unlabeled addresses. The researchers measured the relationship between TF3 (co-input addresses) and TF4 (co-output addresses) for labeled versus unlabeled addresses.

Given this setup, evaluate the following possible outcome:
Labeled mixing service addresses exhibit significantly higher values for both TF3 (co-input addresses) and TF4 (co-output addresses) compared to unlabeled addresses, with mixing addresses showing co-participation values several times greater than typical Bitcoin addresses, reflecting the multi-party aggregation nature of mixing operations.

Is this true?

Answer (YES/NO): NO